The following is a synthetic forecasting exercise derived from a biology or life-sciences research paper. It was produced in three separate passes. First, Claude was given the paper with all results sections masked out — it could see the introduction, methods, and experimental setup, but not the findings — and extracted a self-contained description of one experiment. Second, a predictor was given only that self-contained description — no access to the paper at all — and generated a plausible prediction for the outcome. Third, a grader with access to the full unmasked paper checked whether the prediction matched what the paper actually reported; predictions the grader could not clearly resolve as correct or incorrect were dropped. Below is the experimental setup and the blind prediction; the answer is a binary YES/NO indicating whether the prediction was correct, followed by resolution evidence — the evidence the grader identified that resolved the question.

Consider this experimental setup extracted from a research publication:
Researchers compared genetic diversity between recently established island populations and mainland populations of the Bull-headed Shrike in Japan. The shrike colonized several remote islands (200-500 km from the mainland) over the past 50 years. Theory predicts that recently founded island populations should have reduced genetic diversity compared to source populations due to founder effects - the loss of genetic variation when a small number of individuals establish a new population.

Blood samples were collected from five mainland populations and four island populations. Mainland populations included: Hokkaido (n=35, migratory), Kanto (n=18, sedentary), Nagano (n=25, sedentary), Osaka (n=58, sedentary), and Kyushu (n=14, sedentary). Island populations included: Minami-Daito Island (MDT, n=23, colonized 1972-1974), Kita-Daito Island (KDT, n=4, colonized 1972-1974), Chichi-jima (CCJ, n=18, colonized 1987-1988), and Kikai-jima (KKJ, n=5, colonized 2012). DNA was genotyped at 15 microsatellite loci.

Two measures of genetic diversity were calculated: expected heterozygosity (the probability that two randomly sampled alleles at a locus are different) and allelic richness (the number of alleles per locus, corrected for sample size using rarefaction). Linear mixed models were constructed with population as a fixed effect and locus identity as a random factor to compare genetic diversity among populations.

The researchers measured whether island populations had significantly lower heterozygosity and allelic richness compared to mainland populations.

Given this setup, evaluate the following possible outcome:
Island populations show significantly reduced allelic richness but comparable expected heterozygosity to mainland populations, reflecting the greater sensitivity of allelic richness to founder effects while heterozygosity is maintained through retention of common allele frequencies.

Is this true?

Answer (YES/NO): NO